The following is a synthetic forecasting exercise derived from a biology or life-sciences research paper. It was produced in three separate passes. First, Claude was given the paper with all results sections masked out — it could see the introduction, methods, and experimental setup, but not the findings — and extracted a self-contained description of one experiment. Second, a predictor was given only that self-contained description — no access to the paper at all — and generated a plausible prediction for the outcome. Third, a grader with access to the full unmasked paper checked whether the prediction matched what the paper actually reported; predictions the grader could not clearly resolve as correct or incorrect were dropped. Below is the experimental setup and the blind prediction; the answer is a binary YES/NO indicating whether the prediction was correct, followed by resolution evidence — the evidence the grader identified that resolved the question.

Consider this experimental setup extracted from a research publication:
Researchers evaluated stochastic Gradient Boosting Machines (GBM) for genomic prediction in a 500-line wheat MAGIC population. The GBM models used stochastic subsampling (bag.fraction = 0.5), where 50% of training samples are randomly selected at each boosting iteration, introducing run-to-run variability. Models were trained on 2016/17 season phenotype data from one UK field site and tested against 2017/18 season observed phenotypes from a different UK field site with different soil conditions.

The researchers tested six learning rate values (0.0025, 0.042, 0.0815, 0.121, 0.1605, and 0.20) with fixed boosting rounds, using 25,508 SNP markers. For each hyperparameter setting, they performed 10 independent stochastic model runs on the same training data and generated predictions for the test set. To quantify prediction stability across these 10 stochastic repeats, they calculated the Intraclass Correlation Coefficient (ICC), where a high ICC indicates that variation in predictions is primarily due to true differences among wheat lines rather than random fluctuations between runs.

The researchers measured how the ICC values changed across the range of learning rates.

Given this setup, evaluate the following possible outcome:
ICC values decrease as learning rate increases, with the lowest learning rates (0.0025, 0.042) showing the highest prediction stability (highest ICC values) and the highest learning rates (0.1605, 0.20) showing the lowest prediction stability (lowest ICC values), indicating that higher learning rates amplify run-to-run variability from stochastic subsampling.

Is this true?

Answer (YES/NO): YES